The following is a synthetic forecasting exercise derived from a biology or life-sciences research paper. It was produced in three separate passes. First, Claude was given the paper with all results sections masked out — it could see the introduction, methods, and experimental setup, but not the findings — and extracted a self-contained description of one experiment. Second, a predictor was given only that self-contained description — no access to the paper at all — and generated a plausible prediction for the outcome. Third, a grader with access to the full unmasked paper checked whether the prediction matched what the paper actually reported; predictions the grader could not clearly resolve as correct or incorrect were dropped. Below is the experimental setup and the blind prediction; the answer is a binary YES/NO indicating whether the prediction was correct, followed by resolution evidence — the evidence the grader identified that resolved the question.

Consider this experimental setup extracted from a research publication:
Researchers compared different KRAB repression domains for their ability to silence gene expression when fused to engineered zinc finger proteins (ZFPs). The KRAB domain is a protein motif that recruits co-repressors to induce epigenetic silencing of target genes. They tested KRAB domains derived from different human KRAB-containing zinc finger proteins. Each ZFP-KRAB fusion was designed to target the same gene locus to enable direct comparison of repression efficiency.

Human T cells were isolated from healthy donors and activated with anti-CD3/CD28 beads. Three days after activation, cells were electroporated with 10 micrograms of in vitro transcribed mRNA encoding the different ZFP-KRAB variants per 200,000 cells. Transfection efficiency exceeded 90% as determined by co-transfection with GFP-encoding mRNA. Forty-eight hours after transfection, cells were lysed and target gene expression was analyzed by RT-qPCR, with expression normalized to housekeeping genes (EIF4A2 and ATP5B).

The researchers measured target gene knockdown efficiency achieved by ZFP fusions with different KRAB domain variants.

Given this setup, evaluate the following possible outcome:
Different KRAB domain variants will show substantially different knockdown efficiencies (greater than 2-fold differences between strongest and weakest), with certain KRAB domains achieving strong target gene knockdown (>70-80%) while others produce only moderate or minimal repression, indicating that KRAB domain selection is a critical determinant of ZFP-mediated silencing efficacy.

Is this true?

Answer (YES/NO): NO